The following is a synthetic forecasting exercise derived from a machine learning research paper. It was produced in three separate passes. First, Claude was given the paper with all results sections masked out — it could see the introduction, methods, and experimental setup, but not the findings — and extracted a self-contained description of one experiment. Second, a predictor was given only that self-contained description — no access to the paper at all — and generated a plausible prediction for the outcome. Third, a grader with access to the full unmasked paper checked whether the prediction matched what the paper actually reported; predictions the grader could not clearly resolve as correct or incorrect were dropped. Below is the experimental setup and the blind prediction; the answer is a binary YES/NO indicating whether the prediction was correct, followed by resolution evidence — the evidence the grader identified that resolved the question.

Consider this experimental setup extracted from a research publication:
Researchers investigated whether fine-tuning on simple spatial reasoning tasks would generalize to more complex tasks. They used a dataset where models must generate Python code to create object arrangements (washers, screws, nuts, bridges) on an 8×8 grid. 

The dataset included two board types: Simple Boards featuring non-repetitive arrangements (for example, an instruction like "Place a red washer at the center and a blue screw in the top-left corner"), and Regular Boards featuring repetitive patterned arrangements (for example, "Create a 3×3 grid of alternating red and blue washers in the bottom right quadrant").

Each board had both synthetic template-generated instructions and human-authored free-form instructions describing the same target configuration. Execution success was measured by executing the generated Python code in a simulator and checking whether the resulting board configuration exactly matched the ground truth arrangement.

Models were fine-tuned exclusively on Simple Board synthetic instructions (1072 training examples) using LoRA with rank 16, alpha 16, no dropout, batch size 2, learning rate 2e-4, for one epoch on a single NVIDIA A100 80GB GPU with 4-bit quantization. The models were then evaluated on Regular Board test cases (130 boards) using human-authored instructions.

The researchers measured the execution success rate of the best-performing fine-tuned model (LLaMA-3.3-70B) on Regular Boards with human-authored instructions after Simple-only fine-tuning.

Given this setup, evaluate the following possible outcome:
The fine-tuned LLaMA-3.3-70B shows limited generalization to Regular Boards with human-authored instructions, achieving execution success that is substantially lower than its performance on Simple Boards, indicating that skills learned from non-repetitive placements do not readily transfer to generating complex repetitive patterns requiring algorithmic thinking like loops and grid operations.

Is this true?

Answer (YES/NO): YES